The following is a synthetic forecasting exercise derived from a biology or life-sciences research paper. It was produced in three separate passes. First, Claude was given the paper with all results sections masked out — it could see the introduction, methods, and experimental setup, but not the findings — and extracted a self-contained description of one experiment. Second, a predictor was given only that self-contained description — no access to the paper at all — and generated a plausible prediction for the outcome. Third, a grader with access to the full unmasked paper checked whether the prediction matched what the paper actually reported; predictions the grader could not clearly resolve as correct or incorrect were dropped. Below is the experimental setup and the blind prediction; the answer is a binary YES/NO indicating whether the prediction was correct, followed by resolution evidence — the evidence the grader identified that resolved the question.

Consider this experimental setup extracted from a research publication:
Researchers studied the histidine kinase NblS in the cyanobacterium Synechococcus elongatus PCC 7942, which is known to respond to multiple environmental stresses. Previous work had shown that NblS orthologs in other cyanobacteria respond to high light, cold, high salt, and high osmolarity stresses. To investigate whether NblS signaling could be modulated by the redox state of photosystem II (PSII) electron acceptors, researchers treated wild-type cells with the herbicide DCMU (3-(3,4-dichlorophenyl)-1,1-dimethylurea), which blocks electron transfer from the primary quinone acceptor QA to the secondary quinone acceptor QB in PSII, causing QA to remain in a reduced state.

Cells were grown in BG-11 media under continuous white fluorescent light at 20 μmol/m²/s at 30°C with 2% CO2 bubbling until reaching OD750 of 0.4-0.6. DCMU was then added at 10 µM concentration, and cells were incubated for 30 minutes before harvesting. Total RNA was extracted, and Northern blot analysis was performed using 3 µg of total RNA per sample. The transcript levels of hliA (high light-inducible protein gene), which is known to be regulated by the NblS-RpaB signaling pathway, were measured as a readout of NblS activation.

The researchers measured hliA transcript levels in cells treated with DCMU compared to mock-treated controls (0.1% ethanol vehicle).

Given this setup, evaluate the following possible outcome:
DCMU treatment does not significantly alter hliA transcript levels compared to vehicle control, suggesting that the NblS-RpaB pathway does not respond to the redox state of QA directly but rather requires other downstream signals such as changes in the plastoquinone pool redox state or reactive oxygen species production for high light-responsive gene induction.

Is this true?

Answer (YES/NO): NO